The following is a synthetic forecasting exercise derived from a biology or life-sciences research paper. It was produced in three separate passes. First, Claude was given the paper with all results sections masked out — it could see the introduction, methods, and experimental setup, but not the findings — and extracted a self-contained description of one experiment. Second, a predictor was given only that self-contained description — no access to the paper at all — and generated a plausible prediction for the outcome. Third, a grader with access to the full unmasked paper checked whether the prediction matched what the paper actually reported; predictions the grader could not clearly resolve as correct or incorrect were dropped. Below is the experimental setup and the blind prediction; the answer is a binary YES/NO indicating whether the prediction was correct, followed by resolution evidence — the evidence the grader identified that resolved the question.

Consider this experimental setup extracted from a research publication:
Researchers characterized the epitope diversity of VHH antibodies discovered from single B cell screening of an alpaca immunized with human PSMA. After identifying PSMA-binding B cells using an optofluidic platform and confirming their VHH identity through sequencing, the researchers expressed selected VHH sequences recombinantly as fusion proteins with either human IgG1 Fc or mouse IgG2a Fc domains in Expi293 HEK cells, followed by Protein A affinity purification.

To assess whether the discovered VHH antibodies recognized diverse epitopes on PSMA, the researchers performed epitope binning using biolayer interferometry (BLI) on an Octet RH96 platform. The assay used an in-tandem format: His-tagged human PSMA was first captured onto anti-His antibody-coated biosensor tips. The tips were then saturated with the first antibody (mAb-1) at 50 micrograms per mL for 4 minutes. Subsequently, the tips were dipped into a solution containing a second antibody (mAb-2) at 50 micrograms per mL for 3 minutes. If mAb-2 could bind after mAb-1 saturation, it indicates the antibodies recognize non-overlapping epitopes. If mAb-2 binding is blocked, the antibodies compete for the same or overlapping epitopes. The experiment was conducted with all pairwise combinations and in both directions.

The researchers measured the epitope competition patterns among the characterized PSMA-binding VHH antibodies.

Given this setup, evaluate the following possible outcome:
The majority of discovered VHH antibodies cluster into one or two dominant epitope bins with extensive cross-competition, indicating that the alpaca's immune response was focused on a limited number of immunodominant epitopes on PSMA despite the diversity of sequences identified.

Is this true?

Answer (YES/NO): NO